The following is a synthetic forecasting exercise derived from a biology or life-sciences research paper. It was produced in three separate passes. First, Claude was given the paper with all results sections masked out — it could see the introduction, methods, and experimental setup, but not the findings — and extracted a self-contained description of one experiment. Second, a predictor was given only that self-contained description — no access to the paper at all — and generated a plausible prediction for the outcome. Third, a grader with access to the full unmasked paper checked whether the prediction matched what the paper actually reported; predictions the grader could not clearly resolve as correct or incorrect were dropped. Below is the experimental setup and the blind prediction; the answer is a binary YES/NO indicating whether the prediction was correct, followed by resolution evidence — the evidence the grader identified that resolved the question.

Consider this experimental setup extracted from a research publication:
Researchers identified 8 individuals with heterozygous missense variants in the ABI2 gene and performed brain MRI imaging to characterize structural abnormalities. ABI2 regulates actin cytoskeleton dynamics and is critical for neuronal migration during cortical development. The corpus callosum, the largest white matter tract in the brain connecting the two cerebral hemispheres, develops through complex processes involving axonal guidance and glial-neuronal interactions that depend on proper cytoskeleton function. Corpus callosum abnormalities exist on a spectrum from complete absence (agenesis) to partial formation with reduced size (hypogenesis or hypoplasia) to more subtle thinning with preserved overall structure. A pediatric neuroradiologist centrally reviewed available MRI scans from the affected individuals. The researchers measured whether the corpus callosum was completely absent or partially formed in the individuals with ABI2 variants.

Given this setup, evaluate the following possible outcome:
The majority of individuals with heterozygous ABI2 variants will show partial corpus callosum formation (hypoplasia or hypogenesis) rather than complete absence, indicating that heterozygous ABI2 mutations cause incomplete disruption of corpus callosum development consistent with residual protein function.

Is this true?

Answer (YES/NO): YES